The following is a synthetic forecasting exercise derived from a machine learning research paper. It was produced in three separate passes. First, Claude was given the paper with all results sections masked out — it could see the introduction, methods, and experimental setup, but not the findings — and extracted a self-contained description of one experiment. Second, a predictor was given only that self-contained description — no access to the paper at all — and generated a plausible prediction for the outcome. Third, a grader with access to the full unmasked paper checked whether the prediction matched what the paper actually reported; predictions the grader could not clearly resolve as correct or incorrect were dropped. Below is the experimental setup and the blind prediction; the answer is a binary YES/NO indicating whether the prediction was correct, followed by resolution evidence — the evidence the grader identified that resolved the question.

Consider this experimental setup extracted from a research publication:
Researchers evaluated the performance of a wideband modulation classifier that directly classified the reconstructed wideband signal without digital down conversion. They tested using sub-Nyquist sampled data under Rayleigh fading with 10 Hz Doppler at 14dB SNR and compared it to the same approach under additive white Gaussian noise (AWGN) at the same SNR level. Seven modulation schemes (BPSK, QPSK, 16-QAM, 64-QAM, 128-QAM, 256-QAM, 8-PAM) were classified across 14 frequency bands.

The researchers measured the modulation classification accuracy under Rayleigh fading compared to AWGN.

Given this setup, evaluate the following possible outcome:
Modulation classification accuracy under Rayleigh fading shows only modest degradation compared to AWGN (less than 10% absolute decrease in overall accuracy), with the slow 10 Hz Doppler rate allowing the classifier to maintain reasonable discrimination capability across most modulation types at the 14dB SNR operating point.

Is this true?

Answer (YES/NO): NO